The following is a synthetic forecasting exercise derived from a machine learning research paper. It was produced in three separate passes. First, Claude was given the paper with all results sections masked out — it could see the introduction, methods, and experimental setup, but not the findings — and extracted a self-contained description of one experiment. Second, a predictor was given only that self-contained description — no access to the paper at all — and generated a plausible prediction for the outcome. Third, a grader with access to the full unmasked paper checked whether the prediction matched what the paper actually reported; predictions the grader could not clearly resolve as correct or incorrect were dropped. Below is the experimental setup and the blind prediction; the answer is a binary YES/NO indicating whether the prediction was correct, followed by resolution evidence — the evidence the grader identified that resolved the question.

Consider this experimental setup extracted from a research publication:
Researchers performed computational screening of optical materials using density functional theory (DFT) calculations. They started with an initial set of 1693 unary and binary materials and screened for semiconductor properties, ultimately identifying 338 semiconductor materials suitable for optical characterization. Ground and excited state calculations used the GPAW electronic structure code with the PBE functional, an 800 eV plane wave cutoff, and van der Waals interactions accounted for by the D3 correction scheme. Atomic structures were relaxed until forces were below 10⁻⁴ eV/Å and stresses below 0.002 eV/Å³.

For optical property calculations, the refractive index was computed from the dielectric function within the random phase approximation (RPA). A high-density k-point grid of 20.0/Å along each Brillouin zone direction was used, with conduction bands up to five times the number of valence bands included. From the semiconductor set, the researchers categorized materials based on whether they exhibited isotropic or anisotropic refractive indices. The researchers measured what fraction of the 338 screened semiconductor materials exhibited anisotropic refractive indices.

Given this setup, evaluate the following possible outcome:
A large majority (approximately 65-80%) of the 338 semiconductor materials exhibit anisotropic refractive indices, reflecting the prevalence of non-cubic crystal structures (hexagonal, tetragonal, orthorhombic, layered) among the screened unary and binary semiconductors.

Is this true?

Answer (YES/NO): NO